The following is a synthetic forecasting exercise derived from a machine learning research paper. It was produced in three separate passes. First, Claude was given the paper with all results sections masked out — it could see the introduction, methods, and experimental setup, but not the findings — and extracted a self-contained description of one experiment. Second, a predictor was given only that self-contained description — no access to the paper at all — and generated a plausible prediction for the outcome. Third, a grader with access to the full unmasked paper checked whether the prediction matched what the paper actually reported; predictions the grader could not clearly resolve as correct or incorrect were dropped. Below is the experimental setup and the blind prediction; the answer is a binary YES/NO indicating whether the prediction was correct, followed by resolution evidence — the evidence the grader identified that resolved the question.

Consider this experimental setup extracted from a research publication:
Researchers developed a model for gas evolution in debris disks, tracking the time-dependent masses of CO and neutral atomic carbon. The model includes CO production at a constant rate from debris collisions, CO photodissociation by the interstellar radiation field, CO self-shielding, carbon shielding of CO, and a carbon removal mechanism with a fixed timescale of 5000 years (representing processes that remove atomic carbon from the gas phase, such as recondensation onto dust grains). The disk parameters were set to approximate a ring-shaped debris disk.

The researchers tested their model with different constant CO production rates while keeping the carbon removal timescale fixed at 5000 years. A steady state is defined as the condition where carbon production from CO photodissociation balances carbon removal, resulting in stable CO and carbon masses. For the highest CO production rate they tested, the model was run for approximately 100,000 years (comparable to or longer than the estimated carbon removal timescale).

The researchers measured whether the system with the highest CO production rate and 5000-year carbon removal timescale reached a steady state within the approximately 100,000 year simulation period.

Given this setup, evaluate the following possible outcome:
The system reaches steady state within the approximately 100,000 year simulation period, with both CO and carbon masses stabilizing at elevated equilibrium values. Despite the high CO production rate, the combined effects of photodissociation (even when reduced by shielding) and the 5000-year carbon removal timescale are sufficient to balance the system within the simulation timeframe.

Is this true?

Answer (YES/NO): NO